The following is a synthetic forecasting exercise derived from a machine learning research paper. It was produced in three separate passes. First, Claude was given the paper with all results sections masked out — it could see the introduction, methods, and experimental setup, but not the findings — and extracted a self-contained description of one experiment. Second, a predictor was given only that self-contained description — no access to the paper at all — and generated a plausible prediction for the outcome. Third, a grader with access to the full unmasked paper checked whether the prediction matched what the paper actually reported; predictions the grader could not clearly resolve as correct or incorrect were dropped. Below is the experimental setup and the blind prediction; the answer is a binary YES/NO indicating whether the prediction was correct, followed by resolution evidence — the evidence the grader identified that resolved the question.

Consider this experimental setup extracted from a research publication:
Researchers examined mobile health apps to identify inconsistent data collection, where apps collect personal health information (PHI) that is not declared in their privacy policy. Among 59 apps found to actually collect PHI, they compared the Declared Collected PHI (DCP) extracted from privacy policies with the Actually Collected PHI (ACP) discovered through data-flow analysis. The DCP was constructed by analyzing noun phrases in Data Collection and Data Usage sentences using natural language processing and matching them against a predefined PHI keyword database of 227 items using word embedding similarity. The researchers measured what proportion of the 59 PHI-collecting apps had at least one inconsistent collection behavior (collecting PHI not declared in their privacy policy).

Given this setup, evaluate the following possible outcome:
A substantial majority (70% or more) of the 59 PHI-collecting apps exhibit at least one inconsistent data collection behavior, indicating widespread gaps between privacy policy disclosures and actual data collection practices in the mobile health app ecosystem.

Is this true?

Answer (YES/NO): YES